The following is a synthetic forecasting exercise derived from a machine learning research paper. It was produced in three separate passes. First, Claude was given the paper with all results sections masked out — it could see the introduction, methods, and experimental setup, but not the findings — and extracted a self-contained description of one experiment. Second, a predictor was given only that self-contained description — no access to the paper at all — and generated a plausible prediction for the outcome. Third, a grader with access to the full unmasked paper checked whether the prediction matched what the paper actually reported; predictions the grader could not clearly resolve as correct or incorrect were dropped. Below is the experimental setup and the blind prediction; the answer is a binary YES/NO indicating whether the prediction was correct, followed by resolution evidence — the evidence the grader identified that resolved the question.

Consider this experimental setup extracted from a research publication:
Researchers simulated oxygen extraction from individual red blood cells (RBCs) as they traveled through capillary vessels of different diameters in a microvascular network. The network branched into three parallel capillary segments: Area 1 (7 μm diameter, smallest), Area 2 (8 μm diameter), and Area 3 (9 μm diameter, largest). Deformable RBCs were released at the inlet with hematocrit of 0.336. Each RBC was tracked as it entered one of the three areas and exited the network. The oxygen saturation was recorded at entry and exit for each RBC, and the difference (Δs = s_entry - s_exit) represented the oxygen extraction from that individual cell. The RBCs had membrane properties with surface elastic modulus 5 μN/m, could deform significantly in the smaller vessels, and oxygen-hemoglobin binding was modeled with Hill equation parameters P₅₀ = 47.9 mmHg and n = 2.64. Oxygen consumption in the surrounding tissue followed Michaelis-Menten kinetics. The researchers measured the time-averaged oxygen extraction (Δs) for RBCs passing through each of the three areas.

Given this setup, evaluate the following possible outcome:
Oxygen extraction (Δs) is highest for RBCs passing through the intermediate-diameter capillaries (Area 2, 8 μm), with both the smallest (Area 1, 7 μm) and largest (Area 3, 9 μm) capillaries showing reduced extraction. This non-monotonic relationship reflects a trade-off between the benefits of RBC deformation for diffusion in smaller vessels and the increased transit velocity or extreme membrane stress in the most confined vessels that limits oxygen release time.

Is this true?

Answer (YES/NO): NO